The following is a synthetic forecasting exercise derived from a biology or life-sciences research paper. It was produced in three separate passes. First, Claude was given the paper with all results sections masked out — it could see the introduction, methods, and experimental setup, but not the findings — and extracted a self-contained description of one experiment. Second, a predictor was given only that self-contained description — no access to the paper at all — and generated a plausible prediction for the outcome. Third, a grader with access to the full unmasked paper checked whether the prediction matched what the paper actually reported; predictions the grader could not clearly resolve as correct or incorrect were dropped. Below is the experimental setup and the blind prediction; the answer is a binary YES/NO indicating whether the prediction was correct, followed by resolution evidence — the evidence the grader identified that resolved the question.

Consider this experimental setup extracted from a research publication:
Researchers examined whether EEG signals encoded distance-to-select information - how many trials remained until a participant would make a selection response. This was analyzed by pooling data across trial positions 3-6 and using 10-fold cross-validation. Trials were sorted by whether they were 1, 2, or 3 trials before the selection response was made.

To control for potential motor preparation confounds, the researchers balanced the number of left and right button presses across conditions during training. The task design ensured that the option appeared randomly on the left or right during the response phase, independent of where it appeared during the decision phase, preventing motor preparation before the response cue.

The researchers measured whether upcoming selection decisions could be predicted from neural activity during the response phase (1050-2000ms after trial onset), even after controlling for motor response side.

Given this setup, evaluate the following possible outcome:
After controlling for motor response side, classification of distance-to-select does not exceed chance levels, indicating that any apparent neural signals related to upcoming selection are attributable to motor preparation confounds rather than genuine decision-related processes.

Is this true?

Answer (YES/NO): NO